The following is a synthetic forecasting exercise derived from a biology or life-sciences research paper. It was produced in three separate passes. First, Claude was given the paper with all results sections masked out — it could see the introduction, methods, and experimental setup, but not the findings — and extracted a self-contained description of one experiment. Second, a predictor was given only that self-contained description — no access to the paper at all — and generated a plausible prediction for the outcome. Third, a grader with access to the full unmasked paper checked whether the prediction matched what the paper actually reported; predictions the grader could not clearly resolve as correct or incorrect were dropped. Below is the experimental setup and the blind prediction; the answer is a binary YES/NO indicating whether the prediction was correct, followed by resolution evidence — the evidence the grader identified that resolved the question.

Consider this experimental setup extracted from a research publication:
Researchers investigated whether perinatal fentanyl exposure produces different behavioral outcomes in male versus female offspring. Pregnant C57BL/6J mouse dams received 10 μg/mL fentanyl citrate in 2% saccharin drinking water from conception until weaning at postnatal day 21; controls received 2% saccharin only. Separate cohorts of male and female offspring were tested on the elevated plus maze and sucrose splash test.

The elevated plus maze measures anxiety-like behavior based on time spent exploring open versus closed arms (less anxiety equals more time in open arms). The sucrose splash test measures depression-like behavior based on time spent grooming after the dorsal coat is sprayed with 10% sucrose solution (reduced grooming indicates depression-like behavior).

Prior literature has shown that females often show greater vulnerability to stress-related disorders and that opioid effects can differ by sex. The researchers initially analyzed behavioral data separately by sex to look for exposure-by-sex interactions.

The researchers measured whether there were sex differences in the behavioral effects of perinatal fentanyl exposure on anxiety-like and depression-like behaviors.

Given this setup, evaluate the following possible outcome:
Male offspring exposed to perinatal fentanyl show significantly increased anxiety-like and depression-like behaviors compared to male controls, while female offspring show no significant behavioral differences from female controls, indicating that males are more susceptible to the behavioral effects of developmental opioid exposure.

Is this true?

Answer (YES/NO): NO